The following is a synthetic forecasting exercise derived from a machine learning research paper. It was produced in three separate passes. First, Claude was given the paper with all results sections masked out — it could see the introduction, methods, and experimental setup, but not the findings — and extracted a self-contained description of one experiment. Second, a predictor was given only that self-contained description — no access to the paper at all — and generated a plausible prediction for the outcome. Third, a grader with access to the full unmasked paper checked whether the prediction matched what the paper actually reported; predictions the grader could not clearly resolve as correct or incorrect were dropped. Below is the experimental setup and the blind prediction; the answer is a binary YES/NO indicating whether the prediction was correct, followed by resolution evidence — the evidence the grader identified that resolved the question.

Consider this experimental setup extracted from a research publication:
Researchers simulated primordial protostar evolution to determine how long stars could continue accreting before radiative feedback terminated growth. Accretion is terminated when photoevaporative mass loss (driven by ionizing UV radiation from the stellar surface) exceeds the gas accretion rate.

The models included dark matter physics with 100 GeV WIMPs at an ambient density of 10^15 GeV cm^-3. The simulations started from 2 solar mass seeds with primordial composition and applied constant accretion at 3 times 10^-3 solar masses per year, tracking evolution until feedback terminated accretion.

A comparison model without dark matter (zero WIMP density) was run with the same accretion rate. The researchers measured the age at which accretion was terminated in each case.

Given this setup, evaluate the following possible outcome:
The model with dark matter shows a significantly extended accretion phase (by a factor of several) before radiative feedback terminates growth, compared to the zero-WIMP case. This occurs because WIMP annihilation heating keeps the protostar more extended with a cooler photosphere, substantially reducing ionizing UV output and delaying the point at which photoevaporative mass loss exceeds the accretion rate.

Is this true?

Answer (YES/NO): NO